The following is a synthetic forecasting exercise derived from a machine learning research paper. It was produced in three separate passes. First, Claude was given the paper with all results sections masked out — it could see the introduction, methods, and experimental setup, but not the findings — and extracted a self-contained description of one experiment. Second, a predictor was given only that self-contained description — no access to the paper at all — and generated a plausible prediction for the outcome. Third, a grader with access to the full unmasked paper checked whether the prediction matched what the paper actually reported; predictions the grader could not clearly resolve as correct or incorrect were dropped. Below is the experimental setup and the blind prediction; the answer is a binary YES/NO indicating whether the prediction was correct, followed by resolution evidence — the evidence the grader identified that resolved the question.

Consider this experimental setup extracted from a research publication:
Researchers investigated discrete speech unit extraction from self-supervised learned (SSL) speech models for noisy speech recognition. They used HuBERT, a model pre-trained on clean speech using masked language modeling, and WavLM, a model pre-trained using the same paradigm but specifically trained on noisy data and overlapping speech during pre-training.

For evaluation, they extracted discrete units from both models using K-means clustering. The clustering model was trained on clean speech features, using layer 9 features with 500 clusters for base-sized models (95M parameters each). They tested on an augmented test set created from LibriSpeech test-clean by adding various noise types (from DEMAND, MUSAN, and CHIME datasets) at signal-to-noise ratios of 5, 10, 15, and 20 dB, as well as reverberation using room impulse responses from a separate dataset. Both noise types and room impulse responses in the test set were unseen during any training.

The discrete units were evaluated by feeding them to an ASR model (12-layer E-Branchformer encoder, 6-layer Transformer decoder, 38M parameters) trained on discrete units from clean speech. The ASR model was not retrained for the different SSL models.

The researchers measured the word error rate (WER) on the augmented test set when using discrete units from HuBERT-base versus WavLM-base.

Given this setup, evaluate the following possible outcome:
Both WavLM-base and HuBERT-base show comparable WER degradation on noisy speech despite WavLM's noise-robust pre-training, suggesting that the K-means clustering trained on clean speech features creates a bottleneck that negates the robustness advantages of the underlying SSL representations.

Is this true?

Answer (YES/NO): NO